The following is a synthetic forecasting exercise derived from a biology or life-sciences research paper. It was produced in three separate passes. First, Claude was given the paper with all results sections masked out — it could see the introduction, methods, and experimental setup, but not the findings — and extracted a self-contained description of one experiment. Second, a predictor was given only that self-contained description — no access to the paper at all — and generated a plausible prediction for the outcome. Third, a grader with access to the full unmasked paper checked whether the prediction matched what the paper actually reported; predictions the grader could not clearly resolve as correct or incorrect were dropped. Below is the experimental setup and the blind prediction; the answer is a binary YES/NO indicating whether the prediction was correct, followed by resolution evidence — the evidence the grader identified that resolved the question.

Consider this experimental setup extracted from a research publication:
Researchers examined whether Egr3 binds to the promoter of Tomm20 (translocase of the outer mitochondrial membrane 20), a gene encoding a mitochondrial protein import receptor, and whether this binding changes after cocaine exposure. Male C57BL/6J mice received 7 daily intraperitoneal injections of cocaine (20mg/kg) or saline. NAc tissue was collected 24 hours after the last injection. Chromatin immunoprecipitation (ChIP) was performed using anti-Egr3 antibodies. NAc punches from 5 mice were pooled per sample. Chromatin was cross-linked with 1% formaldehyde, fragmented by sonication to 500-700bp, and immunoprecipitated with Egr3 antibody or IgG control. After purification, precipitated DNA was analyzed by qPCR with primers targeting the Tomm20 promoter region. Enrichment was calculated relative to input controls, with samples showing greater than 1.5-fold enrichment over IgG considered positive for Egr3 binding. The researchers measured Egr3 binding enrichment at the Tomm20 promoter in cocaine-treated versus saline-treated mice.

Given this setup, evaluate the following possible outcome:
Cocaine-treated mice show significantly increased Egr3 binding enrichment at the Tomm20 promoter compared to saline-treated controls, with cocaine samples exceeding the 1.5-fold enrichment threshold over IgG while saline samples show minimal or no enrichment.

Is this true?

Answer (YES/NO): NO